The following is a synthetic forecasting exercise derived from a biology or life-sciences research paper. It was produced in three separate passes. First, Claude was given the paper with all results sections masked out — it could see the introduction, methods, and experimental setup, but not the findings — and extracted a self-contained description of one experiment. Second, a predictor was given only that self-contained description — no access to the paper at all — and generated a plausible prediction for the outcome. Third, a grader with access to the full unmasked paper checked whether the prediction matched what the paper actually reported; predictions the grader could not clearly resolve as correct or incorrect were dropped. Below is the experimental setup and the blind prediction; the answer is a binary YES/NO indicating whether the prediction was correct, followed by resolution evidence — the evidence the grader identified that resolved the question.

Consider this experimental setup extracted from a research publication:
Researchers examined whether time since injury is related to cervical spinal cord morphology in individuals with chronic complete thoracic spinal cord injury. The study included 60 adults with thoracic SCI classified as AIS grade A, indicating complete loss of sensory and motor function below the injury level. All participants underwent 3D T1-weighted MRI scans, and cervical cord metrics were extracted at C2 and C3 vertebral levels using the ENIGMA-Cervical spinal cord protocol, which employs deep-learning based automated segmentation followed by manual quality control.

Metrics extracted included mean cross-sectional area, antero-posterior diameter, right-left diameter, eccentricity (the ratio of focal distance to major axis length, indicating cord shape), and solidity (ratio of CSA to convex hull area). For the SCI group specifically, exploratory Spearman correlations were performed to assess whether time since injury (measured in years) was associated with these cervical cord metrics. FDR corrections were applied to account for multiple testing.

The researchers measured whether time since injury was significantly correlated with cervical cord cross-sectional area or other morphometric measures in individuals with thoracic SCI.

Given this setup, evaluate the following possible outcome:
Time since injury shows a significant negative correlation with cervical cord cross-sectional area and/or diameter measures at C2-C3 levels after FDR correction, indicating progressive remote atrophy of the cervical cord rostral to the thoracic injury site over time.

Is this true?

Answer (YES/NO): NO